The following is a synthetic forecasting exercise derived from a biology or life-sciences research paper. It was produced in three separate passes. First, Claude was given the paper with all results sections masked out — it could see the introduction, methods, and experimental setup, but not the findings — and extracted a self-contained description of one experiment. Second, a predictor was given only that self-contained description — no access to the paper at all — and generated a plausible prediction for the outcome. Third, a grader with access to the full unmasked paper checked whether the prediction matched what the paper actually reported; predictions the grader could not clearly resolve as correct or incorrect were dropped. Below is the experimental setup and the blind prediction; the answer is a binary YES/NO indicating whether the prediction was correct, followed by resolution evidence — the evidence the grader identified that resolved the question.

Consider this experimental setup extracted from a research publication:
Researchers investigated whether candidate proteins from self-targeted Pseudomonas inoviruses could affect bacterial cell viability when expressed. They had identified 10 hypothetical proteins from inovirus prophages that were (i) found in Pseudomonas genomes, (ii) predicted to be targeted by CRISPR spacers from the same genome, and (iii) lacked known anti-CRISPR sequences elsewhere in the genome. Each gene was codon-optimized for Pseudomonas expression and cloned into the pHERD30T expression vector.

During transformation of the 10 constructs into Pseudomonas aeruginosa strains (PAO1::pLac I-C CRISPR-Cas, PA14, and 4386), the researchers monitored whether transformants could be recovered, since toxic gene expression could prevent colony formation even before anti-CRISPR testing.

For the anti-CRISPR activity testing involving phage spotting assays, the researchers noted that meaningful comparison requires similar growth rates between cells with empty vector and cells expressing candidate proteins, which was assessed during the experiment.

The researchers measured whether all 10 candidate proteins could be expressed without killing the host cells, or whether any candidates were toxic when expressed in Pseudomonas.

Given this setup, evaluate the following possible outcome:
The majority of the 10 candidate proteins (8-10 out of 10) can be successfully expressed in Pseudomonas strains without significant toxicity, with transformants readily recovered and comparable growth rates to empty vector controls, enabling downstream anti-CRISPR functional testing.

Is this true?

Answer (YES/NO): YES